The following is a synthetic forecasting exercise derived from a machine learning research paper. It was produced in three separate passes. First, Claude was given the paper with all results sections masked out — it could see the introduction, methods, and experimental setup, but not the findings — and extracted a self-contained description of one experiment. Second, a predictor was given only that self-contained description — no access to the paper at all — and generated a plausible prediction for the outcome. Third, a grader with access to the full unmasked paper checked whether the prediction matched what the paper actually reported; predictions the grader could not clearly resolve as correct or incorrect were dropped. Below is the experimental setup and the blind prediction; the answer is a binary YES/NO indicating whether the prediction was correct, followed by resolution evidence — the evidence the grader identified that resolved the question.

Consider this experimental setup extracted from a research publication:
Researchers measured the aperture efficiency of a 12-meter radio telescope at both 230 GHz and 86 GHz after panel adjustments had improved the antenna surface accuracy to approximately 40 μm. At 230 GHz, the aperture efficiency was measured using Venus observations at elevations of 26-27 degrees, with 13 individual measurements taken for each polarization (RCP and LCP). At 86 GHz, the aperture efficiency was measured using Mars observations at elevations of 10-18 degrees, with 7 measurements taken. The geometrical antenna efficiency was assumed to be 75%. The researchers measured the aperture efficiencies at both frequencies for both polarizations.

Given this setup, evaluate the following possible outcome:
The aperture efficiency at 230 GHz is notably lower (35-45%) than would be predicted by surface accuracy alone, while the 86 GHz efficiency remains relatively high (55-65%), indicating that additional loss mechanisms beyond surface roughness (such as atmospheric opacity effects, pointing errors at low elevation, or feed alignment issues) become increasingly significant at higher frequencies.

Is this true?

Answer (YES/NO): NO